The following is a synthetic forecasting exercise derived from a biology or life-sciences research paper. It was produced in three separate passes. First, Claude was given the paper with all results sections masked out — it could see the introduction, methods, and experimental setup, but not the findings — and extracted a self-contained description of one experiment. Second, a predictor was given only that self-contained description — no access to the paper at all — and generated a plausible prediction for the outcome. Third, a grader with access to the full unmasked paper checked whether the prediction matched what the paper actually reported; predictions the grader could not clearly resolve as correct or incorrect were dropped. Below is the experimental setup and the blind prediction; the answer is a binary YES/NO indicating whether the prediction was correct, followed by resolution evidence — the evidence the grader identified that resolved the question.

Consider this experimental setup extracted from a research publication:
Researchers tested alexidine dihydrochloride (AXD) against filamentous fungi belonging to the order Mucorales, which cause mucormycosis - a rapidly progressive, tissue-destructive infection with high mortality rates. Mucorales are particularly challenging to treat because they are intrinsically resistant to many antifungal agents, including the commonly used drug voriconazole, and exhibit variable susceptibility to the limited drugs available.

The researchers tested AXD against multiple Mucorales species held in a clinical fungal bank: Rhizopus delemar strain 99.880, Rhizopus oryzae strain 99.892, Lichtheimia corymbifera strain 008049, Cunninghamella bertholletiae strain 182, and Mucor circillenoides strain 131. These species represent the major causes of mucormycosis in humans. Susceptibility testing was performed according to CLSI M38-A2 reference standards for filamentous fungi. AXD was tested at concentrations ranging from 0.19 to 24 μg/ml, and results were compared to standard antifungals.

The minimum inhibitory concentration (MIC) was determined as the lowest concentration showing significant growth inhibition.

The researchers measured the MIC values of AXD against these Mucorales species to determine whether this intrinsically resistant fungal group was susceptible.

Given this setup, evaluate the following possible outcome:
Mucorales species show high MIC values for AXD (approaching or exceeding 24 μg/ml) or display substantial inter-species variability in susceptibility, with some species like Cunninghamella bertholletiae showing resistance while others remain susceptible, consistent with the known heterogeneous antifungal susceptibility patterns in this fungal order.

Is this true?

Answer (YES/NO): NO